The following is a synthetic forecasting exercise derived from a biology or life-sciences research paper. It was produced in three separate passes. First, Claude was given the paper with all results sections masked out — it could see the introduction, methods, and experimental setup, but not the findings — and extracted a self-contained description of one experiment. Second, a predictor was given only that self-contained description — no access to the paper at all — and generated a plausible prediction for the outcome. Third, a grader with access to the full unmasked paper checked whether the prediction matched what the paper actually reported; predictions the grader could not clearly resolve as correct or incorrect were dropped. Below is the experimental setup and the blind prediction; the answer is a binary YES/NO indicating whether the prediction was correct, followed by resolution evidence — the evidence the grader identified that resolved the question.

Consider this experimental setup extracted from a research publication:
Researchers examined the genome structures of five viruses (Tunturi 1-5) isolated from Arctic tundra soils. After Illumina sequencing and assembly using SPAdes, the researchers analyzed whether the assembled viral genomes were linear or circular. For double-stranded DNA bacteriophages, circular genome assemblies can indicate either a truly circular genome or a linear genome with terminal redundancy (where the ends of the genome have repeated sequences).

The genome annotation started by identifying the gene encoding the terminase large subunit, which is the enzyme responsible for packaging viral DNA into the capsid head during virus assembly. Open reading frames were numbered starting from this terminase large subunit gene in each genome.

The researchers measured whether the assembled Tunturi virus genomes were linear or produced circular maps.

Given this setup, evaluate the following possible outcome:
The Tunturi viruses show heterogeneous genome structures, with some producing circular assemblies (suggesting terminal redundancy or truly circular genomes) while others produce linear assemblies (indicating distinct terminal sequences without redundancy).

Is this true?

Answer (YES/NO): NO